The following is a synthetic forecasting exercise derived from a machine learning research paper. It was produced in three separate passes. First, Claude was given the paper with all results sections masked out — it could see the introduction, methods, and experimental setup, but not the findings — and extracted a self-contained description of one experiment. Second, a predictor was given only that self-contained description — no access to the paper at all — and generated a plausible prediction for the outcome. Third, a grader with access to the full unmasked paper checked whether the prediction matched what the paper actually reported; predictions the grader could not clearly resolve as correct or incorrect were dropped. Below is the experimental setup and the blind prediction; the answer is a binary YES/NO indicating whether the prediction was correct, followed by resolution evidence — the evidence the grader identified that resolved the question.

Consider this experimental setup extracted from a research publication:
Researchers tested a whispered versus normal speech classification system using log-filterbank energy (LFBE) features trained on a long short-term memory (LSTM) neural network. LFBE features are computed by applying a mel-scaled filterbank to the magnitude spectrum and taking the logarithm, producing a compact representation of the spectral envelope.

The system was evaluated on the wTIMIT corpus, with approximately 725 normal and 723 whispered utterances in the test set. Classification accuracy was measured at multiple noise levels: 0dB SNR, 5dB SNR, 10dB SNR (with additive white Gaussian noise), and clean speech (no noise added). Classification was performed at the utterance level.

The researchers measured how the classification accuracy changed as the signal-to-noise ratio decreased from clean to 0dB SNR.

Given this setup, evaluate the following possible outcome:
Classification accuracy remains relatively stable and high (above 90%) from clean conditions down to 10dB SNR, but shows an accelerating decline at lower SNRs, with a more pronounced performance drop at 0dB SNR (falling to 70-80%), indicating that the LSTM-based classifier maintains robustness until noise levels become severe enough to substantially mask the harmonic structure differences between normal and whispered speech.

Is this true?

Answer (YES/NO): NO